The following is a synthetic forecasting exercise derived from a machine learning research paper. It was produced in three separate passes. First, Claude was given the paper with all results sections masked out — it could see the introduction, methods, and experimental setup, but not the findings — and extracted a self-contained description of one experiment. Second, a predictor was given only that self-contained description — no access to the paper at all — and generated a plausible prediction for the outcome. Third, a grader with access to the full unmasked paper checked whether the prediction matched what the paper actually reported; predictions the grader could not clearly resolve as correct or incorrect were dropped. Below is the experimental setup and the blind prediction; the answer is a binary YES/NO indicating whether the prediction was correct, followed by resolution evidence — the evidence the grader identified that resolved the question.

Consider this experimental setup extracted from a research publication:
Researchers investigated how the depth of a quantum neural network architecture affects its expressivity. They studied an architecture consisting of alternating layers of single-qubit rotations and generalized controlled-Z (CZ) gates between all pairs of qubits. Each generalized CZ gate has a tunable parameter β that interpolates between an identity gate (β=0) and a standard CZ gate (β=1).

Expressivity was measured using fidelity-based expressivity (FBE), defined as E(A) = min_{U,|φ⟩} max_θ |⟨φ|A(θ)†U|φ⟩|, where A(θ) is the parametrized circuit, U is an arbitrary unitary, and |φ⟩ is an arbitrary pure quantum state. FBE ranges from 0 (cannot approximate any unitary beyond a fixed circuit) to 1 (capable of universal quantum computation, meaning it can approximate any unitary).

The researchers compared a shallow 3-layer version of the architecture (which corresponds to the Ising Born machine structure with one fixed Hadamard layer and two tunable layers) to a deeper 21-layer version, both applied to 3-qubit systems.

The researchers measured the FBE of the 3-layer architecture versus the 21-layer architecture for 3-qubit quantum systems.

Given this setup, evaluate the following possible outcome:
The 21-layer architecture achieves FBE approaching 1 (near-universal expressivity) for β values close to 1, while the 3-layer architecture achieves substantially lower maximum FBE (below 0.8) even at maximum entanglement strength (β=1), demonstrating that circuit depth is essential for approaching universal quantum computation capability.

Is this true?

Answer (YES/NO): NO